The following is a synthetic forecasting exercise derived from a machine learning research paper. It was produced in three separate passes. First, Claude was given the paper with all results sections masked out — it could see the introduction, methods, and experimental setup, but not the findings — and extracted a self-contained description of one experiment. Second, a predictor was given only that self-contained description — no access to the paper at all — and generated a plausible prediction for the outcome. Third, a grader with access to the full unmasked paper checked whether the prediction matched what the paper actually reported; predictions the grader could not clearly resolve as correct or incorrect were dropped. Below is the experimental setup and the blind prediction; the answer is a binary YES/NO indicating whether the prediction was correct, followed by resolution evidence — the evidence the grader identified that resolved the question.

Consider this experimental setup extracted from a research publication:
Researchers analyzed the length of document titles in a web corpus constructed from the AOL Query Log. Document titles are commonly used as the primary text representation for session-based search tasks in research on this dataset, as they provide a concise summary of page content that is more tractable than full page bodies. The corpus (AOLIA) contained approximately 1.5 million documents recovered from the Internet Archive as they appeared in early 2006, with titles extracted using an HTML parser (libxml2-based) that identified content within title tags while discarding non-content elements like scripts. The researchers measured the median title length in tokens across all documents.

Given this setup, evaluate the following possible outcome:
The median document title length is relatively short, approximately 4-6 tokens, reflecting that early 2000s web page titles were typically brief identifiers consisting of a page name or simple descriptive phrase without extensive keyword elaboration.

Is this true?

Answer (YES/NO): YES